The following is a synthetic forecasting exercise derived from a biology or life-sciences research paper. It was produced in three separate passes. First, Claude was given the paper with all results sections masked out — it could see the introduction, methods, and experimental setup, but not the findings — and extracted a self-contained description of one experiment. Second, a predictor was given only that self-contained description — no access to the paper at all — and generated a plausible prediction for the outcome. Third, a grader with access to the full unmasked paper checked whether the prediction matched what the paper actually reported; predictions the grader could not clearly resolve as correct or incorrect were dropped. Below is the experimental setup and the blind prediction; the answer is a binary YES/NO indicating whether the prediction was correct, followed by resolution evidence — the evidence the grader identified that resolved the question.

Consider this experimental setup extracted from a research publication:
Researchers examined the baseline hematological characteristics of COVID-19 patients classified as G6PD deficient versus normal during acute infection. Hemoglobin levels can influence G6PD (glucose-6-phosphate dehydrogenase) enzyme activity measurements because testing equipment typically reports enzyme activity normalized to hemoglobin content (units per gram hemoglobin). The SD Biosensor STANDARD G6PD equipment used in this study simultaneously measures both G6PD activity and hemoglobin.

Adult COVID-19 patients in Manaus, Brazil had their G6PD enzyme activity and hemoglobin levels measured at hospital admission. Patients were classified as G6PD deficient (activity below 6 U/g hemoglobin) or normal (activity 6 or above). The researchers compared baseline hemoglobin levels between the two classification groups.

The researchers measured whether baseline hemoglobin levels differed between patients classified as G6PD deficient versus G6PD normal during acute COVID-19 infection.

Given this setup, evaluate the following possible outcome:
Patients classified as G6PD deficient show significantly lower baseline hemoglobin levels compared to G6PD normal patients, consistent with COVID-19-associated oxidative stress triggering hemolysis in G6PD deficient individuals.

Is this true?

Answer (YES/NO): NO